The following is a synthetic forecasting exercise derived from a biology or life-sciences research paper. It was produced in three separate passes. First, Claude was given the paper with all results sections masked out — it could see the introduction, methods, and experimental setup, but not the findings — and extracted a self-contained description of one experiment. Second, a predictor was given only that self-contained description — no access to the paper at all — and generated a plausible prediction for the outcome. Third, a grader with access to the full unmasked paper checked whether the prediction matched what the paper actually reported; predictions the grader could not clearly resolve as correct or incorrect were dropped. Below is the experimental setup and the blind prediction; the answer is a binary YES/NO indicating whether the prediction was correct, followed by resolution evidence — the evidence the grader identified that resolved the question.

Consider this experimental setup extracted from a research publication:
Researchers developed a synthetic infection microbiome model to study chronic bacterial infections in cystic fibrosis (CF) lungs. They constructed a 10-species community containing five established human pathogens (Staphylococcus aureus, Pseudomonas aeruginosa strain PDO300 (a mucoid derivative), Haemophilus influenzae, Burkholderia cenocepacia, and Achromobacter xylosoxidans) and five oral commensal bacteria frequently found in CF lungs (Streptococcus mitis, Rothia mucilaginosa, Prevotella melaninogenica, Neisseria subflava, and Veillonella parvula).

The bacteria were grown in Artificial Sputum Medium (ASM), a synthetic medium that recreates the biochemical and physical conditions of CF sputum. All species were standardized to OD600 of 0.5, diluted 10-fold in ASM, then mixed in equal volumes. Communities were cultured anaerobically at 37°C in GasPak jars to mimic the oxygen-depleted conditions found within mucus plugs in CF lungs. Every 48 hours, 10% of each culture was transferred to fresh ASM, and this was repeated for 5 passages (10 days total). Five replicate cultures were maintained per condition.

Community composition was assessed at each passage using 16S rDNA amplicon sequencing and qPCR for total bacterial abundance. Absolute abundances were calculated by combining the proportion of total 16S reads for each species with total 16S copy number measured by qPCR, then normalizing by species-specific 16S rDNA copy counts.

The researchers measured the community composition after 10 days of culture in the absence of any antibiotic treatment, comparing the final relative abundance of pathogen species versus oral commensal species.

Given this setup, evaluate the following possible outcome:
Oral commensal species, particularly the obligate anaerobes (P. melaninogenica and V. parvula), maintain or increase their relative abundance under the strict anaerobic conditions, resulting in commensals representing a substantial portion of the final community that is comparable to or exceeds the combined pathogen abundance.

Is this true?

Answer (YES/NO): YES